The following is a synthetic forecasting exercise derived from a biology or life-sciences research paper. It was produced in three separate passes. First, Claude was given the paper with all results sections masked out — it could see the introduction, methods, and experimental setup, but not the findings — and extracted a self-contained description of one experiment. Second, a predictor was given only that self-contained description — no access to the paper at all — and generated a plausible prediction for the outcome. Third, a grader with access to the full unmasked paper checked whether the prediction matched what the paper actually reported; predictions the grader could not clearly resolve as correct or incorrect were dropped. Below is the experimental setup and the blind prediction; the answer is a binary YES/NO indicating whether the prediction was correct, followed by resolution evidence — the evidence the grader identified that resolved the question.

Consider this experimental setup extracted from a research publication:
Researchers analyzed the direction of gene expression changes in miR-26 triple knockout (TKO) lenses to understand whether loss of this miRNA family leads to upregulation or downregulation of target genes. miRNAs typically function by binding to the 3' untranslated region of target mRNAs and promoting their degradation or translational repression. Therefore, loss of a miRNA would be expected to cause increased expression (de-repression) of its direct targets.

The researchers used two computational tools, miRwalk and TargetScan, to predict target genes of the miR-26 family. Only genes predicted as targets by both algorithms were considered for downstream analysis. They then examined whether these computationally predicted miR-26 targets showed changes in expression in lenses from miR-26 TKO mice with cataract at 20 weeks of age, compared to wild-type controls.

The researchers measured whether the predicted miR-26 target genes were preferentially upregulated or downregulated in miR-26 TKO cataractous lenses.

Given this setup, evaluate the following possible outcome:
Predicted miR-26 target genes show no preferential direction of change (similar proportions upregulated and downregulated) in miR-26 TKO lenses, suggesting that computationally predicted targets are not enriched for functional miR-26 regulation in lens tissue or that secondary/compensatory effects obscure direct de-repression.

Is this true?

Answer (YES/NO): NO